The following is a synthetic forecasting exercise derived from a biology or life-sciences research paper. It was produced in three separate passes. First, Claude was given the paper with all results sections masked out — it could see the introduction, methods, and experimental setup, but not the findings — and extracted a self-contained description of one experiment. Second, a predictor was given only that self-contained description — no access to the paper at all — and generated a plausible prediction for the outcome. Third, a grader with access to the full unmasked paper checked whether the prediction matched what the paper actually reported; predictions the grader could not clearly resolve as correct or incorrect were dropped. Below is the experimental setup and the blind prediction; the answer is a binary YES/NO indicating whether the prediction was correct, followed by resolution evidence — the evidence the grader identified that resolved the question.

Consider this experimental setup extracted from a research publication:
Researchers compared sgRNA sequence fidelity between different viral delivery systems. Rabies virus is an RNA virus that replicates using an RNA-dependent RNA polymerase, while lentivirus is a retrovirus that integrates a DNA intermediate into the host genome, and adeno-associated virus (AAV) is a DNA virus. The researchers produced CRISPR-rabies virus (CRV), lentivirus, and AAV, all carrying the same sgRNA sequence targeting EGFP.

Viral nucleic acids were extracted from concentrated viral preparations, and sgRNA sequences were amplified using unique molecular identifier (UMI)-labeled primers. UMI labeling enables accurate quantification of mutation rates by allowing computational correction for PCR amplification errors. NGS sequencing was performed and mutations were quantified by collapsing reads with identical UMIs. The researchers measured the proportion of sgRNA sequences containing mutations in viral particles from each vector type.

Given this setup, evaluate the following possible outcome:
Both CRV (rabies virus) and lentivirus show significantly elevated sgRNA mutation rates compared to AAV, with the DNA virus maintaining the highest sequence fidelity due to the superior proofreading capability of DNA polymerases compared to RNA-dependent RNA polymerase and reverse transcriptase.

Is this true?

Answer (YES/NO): NO